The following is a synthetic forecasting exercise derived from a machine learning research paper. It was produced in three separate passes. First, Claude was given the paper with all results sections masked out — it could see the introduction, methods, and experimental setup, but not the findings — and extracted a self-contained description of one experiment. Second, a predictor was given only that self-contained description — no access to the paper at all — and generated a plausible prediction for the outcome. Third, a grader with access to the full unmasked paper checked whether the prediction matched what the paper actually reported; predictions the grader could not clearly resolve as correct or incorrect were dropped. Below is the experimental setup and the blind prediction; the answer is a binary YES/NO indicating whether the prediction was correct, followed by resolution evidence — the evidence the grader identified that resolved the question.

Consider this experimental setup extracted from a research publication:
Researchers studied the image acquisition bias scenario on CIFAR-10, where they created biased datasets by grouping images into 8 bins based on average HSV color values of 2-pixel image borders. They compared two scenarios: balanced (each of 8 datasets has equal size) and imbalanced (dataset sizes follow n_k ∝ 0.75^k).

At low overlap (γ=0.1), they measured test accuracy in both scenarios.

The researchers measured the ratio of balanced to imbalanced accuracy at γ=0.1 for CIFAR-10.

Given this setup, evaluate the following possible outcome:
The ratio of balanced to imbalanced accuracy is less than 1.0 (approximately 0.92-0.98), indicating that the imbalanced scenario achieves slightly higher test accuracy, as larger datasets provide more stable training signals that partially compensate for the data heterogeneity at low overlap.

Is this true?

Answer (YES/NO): NO